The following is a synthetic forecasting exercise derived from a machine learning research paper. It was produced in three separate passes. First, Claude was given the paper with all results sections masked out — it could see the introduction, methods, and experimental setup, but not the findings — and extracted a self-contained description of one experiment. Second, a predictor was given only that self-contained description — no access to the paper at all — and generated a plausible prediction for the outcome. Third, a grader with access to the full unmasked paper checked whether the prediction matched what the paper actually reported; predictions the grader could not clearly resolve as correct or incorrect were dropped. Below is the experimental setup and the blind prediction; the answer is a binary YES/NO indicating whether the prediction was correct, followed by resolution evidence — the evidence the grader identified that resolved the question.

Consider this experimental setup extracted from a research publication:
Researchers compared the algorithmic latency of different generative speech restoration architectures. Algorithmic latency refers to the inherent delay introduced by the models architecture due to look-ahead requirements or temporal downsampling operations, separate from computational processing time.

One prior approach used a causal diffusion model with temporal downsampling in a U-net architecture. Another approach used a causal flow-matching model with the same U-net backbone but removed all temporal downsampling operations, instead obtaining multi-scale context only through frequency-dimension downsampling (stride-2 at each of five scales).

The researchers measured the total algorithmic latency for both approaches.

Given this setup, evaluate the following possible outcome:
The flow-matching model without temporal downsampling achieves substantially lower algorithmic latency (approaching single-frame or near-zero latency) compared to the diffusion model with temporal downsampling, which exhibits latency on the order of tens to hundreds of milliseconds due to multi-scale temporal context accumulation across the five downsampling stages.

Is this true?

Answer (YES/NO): YES